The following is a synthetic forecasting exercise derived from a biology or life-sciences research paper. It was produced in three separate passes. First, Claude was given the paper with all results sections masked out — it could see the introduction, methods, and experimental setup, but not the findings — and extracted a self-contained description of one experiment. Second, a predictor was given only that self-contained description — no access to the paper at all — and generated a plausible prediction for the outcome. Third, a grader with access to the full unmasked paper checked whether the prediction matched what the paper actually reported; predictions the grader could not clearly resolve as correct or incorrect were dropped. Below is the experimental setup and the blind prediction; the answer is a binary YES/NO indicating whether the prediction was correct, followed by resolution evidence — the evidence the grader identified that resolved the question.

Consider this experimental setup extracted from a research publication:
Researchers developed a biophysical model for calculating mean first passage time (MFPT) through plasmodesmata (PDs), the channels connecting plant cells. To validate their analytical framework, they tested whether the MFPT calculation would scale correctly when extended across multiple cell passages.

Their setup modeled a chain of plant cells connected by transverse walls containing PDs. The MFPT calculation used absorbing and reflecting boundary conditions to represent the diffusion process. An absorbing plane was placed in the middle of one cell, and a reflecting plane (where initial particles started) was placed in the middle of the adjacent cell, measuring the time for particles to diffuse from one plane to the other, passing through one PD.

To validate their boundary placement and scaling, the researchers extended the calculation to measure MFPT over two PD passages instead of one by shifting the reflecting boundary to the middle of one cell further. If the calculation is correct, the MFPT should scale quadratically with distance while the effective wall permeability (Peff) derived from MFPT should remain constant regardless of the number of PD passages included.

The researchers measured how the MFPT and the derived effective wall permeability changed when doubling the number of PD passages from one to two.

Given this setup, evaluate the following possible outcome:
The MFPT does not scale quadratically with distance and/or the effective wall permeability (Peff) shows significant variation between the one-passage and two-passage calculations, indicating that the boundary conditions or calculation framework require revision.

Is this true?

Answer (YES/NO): NO